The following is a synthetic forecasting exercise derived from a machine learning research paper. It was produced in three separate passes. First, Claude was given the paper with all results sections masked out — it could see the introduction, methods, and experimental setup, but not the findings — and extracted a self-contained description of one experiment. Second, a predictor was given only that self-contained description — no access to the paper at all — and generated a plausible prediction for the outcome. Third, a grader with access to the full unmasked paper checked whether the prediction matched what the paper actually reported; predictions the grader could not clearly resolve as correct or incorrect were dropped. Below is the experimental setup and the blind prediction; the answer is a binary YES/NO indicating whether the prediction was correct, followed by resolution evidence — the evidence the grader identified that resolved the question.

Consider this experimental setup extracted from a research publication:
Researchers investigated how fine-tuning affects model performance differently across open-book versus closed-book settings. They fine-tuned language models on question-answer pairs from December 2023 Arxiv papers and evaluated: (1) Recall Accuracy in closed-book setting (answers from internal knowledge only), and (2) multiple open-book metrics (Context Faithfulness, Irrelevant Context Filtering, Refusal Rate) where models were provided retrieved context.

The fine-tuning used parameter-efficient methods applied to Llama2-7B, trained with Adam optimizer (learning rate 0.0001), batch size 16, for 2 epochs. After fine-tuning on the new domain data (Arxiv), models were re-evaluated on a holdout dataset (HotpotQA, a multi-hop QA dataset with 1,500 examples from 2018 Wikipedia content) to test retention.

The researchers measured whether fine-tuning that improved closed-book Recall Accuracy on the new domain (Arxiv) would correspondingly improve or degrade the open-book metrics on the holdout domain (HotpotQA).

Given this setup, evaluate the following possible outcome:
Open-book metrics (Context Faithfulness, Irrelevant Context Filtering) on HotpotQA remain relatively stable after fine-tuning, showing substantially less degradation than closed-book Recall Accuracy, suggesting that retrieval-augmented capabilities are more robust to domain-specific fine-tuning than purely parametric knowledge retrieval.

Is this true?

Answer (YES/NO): NO